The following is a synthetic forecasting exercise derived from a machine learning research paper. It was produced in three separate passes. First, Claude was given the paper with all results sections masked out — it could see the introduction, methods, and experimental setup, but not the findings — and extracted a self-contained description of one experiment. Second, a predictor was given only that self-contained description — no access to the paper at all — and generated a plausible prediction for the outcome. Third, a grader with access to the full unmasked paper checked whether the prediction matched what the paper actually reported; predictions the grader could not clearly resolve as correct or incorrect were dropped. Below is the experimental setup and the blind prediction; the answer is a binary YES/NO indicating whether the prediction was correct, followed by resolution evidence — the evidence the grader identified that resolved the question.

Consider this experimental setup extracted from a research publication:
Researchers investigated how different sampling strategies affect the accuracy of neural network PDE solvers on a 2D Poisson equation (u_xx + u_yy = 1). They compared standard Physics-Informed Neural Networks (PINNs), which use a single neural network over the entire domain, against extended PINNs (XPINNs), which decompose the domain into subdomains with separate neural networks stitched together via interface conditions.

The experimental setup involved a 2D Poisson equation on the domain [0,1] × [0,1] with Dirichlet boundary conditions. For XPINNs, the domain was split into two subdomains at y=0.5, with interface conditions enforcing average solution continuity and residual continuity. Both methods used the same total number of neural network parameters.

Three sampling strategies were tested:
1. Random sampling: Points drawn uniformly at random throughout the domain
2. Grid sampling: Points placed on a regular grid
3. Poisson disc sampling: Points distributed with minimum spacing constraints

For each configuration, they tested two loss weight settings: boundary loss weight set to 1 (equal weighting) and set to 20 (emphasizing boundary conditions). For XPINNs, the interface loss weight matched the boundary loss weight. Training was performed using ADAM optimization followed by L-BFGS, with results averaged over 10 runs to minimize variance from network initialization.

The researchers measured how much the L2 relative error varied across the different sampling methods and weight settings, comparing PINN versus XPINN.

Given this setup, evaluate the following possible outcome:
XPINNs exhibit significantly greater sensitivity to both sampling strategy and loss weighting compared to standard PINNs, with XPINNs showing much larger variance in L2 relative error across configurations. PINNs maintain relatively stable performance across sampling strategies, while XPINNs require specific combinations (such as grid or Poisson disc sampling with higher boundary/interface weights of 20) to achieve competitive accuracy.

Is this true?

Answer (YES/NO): NO